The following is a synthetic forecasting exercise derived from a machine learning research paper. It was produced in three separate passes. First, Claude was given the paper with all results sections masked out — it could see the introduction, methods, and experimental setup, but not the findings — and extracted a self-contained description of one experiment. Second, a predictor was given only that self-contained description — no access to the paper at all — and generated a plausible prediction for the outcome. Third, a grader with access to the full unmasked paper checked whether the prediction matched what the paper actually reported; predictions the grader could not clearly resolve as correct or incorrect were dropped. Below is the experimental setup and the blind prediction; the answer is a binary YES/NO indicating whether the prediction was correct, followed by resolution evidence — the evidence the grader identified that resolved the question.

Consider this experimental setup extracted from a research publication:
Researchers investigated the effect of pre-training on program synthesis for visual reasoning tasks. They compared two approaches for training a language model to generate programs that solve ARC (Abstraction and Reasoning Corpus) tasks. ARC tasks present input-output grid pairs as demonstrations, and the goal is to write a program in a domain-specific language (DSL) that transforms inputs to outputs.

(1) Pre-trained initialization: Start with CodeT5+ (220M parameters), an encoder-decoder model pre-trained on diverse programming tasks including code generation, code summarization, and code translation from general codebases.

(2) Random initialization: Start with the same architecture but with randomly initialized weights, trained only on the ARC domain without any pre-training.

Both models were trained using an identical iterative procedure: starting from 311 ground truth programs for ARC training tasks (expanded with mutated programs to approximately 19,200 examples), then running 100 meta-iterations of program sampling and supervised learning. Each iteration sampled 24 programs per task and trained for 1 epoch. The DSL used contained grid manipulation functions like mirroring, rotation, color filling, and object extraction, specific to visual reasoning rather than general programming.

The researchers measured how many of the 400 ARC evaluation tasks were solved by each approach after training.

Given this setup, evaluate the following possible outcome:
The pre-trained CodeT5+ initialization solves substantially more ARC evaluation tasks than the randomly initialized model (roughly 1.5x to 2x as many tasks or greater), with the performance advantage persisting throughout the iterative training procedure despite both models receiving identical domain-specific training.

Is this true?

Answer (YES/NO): YES